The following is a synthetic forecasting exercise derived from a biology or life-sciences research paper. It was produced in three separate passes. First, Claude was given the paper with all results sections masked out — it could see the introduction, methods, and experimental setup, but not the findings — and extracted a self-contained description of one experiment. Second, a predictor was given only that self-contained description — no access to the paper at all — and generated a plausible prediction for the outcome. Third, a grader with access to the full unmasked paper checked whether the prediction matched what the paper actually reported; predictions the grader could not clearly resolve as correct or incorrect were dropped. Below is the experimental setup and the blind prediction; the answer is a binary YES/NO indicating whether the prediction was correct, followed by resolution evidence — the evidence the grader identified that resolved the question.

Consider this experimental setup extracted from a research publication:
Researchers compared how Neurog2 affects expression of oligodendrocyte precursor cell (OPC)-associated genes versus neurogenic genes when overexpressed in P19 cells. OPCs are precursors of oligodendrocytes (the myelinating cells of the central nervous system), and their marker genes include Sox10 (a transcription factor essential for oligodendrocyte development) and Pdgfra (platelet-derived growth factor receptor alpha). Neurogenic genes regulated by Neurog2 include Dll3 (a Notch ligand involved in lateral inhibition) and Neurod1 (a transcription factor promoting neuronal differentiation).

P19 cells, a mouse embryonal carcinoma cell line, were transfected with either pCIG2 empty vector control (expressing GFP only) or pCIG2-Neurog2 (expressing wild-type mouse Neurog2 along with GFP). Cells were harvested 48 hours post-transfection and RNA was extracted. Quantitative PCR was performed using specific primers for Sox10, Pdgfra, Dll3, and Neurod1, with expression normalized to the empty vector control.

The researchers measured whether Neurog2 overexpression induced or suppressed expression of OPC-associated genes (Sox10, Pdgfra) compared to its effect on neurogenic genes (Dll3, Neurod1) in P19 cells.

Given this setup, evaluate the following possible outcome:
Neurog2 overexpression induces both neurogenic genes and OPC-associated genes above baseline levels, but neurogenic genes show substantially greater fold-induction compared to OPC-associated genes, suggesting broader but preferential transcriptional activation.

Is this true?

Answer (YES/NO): NO